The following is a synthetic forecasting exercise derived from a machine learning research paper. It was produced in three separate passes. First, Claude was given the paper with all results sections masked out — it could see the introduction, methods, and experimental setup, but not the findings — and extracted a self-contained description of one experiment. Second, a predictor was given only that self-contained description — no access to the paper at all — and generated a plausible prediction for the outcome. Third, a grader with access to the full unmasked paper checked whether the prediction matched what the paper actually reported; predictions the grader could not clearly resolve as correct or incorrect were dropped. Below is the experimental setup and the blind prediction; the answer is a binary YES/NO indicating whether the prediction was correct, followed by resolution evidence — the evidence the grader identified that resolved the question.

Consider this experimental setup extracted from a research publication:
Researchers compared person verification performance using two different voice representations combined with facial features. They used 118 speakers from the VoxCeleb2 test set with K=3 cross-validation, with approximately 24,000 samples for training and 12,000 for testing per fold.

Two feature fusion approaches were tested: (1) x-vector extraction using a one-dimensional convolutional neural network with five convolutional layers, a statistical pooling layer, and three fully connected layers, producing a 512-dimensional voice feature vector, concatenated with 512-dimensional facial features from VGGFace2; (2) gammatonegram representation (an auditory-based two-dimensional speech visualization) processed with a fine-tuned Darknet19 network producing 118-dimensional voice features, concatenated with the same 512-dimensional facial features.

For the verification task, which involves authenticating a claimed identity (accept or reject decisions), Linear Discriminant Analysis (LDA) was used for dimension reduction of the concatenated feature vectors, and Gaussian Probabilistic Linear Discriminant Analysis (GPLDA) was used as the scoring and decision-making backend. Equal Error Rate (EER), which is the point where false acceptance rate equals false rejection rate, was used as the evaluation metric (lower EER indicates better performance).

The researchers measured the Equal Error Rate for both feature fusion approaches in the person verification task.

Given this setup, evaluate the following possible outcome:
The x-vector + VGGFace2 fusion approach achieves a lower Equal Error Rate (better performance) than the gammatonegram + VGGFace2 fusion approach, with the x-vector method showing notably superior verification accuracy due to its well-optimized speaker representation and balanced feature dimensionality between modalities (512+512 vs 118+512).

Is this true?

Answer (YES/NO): YES